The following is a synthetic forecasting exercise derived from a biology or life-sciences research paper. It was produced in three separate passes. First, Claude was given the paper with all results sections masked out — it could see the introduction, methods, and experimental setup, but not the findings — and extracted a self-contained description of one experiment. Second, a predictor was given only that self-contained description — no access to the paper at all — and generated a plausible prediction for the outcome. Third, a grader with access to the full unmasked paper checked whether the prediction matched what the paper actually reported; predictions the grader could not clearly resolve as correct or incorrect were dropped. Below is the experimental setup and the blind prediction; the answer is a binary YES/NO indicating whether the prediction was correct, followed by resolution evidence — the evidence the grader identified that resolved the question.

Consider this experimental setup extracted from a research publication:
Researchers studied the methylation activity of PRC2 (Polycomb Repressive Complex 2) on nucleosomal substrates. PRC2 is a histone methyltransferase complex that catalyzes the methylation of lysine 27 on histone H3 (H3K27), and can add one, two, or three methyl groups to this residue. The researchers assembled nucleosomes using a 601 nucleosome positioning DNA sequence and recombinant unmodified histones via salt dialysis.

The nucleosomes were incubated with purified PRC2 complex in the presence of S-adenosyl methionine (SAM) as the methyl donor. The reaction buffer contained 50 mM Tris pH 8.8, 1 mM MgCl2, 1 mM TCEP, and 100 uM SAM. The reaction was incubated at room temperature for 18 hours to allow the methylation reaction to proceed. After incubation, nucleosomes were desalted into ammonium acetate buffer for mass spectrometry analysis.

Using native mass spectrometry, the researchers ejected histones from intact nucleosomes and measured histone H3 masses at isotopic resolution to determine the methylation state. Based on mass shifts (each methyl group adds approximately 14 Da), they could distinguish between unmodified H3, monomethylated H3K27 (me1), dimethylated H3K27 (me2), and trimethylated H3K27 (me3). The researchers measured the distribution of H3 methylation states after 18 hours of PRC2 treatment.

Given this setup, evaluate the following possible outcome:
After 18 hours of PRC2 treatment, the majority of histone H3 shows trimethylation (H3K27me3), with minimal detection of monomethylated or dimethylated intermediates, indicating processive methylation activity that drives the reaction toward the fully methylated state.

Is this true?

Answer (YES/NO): NO